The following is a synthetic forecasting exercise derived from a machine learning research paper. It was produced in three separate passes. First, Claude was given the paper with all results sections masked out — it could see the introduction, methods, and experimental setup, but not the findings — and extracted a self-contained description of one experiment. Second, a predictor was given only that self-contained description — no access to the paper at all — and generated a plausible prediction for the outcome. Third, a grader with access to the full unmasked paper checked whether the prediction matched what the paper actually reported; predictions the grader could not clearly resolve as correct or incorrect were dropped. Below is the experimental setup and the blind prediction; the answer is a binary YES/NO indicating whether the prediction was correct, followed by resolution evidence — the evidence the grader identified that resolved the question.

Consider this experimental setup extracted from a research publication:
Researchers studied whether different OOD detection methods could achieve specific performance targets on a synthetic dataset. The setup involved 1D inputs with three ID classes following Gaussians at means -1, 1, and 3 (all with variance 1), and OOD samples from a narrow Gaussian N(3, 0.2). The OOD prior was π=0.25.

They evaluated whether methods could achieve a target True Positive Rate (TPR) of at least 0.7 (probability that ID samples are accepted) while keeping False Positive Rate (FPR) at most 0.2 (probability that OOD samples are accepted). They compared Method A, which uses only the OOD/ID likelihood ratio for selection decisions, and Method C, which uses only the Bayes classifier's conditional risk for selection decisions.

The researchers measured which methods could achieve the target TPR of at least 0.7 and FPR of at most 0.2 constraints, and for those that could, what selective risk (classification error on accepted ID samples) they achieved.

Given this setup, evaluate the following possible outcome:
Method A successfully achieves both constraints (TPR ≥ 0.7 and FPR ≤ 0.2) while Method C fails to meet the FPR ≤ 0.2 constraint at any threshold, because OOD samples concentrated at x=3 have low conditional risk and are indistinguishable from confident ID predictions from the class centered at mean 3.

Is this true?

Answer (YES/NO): NO